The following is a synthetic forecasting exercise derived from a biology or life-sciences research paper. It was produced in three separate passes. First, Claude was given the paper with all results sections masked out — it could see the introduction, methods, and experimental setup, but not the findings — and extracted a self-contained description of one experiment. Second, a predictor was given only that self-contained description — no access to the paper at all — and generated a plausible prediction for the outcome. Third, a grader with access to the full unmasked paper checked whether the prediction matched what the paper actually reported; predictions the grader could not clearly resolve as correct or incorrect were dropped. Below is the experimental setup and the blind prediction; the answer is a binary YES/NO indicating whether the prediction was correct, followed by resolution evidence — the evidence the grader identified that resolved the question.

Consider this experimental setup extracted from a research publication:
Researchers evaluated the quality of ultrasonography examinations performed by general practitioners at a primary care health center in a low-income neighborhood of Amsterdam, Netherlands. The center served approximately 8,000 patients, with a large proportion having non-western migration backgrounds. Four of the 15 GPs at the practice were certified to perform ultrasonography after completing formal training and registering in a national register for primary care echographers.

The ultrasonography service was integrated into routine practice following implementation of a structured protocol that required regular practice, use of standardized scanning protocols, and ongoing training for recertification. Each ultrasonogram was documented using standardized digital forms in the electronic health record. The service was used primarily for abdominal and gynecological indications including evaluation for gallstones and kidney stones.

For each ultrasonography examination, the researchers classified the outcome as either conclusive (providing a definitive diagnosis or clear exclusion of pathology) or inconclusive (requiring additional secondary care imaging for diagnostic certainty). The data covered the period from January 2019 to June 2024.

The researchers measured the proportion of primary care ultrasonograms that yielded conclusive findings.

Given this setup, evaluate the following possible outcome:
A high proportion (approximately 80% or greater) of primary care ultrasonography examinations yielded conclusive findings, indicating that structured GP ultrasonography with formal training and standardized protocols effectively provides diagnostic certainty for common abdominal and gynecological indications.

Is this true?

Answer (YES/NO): YES